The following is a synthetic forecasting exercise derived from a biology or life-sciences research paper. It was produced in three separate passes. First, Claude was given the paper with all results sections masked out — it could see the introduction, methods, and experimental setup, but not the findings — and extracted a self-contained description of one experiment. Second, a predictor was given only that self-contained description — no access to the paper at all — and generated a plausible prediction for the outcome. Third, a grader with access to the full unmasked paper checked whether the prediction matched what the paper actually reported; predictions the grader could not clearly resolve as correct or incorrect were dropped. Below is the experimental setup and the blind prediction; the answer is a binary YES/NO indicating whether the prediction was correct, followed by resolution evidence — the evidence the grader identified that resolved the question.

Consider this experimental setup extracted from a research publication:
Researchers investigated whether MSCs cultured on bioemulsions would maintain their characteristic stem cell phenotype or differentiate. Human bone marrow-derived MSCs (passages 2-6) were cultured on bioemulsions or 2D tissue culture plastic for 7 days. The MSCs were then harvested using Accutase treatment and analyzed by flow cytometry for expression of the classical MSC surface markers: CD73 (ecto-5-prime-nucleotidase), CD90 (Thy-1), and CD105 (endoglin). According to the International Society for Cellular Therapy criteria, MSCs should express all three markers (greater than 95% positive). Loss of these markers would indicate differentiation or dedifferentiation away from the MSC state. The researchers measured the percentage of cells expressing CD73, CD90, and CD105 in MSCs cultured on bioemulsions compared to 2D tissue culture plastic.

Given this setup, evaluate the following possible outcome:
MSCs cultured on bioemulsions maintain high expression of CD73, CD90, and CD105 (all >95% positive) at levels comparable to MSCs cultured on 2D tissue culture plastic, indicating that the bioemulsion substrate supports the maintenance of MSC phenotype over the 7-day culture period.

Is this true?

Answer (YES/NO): YES